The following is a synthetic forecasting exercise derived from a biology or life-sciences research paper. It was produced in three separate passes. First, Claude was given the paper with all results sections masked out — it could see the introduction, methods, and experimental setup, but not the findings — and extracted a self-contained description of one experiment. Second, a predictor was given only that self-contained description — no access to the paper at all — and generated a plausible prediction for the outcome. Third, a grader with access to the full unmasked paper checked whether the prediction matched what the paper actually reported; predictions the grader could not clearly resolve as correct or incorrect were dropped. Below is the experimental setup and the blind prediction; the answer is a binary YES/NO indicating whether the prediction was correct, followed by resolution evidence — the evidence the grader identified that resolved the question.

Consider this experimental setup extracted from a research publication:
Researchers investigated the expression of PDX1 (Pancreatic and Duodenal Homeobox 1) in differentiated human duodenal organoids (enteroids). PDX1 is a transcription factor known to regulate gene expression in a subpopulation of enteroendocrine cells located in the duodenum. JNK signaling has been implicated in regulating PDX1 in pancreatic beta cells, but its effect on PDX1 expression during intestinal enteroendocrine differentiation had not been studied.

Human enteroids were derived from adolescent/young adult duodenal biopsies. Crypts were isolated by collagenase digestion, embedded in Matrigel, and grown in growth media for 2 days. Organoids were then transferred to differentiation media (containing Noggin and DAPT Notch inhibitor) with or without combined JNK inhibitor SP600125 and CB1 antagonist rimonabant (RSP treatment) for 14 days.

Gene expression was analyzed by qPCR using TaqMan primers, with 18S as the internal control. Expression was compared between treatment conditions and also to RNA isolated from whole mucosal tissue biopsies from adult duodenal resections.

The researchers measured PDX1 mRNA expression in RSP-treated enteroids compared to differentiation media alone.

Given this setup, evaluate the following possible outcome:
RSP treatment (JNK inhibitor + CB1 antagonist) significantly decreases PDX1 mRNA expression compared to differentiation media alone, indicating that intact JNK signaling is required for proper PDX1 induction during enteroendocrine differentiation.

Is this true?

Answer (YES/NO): NO